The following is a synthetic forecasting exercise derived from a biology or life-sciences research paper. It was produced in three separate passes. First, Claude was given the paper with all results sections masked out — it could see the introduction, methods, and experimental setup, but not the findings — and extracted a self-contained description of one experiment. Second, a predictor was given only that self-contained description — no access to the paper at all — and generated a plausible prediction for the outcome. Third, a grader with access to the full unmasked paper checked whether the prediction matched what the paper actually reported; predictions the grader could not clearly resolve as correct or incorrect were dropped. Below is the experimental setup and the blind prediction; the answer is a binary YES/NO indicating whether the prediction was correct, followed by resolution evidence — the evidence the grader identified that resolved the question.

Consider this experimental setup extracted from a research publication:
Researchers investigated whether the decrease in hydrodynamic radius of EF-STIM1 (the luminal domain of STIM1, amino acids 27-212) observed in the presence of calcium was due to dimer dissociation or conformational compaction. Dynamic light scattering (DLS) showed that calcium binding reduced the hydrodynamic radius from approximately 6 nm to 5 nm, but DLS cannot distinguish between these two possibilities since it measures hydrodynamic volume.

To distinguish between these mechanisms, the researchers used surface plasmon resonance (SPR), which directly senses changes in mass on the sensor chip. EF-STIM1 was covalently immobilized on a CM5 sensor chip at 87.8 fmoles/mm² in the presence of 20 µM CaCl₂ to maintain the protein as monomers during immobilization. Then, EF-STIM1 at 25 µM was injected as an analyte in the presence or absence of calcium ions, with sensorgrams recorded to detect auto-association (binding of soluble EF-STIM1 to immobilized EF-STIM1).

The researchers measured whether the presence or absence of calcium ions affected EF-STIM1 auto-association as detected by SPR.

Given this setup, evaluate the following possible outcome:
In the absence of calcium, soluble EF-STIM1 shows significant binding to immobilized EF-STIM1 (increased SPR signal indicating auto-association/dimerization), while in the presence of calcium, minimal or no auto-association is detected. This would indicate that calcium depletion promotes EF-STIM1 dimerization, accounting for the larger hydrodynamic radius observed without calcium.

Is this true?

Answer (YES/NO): NO